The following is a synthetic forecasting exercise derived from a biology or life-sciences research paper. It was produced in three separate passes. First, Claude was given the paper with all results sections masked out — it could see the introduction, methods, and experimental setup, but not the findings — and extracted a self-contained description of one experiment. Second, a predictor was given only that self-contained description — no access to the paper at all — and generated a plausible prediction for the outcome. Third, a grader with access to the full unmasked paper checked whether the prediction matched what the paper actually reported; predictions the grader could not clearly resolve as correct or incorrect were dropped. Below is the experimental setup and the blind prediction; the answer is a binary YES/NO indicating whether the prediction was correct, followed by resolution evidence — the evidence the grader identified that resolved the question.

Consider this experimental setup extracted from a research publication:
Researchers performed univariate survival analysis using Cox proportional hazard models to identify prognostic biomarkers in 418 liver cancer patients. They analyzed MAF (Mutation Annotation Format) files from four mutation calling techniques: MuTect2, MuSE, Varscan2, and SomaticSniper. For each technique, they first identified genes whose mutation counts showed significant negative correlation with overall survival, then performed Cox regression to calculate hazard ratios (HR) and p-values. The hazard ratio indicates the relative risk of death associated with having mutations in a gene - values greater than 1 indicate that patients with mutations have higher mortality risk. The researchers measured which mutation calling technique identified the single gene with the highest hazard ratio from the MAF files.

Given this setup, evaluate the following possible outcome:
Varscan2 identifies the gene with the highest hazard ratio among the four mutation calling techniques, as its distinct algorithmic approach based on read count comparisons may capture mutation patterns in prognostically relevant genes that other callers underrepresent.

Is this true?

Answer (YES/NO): NO